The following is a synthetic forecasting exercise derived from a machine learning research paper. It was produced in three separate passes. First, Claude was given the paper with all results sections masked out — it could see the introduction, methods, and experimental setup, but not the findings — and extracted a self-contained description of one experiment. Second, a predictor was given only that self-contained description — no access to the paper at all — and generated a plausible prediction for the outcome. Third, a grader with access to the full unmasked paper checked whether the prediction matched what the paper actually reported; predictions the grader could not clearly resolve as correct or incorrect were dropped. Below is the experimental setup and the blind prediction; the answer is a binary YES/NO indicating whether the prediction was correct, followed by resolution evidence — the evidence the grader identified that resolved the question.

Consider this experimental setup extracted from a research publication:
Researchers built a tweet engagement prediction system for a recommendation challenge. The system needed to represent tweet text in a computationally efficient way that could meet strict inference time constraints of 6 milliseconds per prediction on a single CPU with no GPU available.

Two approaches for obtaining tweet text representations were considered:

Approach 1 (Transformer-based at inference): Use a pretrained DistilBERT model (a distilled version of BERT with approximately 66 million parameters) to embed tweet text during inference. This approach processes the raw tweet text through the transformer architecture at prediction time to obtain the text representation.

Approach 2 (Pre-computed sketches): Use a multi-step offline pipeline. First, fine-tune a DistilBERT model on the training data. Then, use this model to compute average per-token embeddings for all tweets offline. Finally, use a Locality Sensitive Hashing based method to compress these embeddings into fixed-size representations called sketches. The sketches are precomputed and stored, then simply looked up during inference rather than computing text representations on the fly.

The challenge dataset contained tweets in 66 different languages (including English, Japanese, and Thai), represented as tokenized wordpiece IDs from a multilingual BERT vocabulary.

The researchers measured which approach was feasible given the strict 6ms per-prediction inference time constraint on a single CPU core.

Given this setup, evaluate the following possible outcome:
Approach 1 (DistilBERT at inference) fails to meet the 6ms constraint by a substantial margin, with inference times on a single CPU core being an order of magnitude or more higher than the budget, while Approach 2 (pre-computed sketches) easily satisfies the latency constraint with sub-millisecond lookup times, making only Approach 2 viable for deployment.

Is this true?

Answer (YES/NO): NO